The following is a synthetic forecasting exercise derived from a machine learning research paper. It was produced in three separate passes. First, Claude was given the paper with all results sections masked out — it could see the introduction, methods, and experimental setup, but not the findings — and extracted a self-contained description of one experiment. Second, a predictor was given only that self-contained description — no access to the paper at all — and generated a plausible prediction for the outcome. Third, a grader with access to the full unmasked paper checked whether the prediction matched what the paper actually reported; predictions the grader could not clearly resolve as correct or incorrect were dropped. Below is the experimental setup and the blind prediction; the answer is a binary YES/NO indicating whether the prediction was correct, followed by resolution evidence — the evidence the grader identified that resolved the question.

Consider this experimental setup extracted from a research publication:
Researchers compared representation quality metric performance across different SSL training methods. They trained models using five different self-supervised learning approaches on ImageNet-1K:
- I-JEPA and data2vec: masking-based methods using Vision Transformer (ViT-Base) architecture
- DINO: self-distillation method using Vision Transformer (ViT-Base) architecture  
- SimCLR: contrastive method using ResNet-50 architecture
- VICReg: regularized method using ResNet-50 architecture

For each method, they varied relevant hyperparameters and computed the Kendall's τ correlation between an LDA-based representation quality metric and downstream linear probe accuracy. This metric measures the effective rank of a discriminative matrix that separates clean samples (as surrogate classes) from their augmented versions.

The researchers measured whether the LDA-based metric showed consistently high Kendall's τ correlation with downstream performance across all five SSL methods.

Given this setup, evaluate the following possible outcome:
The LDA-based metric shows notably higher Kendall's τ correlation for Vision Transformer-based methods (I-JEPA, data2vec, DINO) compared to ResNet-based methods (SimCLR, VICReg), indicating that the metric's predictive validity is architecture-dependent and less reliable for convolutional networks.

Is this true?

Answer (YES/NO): NO